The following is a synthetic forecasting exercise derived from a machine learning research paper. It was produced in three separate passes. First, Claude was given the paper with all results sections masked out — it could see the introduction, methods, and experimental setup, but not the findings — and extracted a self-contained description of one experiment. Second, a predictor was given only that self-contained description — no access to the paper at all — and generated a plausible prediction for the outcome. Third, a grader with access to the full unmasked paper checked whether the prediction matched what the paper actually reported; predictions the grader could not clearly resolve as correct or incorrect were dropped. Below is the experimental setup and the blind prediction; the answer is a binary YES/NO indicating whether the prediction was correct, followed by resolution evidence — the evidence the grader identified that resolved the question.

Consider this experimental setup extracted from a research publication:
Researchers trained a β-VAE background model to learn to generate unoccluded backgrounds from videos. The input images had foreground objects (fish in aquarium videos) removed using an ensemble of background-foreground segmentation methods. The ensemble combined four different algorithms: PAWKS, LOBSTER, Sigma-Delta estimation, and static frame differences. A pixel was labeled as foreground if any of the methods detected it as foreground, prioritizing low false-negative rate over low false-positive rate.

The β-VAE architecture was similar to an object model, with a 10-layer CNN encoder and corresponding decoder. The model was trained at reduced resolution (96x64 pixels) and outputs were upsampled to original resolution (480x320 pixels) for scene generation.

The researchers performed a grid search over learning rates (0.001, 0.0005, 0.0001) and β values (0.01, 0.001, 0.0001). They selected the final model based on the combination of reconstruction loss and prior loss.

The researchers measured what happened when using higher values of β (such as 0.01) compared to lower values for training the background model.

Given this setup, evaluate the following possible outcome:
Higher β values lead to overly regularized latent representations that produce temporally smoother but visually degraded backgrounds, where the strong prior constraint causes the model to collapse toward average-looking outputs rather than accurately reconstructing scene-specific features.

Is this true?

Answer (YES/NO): NO